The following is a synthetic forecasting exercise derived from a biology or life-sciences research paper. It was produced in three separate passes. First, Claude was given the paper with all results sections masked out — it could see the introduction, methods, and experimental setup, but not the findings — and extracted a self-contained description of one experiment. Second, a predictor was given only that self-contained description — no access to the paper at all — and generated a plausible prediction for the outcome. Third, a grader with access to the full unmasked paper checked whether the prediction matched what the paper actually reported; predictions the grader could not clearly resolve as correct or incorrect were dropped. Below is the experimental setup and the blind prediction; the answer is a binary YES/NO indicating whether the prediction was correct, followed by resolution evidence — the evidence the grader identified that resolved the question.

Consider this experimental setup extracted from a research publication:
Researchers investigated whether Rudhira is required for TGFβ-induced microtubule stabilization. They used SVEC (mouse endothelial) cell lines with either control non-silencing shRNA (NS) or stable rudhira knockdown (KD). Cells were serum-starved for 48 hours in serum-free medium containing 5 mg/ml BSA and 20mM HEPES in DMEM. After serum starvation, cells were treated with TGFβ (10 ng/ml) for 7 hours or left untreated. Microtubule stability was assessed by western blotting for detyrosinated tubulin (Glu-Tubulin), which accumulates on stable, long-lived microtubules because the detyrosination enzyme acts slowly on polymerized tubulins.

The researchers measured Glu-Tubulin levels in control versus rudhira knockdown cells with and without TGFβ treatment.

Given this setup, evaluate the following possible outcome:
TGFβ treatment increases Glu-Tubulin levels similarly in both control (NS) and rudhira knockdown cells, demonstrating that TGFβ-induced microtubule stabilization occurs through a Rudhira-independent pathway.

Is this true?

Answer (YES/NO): NO